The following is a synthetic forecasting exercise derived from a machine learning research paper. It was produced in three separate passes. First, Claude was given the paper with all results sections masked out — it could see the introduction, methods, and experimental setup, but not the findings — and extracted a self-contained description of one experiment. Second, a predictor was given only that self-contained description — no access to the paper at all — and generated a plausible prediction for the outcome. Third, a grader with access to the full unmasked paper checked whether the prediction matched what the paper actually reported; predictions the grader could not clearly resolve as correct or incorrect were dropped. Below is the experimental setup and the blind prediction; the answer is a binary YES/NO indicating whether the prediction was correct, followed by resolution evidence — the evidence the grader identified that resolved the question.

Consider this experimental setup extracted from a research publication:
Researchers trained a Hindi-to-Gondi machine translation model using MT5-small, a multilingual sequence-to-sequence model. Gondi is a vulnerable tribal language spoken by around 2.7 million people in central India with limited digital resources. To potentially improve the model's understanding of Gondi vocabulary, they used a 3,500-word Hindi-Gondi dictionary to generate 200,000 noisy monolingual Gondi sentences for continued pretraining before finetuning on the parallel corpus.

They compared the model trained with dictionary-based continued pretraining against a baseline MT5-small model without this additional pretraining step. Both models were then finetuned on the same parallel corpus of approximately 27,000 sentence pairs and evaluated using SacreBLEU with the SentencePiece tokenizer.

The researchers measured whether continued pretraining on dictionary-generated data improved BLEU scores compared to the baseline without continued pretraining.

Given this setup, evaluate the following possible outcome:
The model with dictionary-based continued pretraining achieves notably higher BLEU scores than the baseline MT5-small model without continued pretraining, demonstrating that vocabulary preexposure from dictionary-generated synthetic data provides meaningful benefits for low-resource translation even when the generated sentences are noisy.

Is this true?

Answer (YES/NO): NO